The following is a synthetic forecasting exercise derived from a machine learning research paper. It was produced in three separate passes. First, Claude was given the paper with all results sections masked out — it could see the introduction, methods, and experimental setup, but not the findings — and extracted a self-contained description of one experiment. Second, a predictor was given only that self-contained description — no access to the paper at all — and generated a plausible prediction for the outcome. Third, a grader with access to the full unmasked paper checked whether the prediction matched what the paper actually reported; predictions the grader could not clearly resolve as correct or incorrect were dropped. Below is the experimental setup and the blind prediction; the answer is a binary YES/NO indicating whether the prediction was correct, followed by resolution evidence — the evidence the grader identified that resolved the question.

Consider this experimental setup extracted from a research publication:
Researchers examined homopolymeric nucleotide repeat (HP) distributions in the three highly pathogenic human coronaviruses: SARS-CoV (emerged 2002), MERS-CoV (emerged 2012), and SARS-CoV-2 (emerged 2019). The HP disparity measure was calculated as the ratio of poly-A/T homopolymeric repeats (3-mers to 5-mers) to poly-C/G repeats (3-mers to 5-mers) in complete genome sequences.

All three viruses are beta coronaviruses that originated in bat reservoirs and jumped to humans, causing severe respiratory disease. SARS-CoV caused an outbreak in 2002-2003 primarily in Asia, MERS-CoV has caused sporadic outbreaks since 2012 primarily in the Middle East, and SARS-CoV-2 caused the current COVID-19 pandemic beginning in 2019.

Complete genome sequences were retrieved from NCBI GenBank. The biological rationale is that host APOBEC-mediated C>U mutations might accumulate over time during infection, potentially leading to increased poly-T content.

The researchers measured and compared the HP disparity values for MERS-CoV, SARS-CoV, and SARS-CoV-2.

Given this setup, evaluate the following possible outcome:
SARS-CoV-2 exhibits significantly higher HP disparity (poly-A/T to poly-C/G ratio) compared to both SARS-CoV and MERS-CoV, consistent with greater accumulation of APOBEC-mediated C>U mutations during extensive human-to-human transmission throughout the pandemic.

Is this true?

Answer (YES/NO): NO